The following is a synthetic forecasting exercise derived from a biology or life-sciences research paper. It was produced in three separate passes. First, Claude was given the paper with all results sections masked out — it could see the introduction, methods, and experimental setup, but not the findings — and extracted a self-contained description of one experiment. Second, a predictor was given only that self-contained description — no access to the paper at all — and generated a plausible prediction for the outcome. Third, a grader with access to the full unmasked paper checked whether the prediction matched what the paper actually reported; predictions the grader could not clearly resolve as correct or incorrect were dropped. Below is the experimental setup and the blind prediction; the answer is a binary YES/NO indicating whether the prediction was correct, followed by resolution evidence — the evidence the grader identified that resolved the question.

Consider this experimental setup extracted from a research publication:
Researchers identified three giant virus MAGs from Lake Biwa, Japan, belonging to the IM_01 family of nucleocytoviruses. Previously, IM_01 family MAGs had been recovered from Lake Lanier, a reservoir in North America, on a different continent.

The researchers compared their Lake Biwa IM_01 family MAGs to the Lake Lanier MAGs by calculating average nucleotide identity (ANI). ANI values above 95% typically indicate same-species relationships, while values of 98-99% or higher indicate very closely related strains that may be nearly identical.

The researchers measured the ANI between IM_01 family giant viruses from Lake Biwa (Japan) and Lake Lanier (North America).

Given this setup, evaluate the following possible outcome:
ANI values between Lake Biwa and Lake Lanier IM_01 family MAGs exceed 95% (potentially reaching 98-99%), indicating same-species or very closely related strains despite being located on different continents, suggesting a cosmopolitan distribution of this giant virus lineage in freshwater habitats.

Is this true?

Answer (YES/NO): YES